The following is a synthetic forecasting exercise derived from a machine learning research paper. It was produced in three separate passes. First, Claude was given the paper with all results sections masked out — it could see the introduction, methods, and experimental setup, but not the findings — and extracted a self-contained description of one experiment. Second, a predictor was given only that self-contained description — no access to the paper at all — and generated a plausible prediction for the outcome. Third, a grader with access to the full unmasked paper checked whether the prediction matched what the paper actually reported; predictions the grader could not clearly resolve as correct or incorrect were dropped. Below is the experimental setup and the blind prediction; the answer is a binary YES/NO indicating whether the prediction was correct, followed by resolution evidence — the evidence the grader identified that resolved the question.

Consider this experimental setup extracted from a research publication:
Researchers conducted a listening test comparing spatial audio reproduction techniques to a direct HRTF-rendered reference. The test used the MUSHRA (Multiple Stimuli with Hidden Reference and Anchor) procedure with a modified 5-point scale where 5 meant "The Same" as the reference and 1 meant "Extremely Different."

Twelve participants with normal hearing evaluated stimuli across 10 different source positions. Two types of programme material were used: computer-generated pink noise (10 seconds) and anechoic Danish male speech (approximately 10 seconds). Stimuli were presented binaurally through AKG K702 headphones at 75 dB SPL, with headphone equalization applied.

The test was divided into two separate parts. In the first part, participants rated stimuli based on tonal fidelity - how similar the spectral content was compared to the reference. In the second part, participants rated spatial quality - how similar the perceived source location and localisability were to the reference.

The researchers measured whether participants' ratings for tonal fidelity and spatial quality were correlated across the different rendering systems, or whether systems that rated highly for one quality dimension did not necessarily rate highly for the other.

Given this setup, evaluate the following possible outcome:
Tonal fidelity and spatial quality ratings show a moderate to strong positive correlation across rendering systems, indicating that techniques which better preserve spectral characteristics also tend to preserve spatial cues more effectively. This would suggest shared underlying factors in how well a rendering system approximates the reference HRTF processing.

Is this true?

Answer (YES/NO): YES